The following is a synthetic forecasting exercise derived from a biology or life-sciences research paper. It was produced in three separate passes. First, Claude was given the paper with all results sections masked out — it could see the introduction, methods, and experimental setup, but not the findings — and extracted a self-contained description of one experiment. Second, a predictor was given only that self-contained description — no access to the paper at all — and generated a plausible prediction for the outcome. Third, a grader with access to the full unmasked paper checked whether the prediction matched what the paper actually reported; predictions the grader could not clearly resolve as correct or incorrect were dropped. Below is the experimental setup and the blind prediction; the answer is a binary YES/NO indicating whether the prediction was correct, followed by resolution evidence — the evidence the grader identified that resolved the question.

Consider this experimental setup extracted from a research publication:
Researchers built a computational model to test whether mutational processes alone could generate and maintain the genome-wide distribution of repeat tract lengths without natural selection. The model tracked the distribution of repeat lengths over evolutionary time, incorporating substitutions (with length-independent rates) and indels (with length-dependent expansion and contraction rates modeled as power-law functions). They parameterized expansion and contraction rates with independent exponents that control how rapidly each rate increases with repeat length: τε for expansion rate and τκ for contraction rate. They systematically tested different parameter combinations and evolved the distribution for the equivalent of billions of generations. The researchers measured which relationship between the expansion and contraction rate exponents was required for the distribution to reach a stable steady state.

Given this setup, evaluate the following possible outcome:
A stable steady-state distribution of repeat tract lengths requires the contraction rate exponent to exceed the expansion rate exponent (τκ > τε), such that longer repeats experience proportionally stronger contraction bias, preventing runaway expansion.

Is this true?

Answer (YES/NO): YES